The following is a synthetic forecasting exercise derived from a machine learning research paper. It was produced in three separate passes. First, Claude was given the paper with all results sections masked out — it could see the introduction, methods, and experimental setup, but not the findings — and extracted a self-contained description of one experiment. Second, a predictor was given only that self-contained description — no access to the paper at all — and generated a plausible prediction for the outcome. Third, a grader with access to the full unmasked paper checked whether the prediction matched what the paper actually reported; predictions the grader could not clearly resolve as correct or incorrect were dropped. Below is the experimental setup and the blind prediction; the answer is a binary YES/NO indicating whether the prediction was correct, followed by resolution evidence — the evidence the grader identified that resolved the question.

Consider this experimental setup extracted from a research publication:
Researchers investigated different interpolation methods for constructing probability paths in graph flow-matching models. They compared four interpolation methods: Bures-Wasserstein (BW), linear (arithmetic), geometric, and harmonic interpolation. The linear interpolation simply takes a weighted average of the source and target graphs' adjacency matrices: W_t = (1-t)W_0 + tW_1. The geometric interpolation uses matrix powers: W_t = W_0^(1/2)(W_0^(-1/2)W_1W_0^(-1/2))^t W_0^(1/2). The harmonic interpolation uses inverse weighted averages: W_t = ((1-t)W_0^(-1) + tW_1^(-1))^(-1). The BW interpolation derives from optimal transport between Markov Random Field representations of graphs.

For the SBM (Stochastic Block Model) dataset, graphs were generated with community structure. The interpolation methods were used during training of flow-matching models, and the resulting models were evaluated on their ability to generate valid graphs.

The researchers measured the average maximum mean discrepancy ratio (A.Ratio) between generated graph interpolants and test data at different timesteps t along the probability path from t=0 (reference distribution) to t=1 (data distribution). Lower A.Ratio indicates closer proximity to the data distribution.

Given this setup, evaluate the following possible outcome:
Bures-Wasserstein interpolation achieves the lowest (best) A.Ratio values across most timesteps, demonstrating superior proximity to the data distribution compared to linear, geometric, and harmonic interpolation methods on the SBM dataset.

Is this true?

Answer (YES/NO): NO